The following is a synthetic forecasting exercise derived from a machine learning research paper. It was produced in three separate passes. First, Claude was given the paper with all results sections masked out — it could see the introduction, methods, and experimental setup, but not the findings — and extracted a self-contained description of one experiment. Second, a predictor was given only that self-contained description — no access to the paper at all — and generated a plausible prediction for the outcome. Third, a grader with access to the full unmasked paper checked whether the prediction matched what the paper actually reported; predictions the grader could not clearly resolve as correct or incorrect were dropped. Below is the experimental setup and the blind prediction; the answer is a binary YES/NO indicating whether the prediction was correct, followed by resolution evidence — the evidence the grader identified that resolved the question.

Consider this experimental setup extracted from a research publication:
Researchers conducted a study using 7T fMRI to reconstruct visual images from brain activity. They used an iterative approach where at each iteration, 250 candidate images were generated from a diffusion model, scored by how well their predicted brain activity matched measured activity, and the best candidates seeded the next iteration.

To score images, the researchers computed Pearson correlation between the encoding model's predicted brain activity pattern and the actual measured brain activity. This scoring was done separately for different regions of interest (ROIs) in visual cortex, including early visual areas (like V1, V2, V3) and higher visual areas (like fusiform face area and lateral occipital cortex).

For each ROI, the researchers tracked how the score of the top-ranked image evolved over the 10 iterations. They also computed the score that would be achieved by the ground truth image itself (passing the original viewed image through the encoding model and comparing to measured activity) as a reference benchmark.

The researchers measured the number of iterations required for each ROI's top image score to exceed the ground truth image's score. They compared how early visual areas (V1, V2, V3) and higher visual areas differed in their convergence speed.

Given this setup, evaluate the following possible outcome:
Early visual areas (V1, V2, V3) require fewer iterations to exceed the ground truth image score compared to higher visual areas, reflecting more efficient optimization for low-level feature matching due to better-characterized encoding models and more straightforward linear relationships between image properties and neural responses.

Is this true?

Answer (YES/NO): NO